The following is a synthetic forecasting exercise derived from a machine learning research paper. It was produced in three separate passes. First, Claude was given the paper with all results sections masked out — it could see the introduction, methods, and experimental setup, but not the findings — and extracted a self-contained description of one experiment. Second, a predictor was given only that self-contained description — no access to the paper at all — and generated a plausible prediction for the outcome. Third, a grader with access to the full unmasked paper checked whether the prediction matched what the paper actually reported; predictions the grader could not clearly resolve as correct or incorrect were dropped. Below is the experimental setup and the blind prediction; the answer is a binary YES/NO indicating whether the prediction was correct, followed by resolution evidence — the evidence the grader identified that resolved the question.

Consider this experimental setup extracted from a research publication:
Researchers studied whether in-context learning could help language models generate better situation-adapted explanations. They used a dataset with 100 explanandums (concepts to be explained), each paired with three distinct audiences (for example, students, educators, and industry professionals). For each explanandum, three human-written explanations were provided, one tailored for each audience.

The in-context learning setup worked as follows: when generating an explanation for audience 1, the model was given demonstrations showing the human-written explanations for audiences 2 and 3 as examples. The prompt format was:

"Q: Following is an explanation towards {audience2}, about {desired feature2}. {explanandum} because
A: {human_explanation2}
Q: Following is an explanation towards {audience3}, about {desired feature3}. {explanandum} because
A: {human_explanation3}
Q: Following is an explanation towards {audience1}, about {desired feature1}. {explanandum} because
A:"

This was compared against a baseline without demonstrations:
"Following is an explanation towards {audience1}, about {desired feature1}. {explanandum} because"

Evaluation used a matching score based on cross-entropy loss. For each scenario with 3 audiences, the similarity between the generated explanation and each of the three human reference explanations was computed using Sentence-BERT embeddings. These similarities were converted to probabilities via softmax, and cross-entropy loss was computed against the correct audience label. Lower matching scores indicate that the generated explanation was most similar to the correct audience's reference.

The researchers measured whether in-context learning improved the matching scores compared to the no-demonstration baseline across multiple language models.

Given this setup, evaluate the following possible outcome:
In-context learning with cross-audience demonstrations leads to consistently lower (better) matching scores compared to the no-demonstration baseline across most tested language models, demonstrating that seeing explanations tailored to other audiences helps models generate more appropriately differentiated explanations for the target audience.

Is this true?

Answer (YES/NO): NO